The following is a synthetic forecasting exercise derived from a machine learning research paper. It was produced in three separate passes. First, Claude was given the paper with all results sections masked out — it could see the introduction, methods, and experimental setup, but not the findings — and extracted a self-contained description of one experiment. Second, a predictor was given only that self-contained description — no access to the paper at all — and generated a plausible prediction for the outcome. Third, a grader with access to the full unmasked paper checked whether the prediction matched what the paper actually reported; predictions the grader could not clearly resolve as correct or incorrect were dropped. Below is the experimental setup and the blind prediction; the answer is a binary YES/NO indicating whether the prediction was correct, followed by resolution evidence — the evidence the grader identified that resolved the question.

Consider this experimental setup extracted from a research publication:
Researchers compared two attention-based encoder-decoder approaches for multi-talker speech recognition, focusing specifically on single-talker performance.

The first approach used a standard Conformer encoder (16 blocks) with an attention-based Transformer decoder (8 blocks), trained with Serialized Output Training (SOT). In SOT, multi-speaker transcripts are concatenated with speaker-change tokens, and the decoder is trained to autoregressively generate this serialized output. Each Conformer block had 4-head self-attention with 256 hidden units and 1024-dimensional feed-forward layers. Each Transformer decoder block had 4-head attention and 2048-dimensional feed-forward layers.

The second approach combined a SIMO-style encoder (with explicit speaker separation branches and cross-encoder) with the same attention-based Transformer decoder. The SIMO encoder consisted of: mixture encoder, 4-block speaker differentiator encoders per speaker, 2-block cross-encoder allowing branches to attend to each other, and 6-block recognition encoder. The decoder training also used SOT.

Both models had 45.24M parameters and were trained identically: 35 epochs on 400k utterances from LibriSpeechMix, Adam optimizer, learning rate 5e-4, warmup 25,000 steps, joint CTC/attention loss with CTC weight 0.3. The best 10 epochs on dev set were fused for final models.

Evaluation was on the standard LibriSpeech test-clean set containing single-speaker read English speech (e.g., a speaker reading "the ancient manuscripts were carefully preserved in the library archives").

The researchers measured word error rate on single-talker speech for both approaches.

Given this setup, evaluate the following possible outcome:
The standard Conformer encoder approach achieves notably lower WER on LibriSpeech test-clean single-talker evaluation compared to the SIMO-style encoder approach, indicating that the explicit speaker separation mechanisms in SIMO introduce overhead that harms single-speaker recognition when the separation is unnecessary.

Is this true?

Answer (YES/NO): NO